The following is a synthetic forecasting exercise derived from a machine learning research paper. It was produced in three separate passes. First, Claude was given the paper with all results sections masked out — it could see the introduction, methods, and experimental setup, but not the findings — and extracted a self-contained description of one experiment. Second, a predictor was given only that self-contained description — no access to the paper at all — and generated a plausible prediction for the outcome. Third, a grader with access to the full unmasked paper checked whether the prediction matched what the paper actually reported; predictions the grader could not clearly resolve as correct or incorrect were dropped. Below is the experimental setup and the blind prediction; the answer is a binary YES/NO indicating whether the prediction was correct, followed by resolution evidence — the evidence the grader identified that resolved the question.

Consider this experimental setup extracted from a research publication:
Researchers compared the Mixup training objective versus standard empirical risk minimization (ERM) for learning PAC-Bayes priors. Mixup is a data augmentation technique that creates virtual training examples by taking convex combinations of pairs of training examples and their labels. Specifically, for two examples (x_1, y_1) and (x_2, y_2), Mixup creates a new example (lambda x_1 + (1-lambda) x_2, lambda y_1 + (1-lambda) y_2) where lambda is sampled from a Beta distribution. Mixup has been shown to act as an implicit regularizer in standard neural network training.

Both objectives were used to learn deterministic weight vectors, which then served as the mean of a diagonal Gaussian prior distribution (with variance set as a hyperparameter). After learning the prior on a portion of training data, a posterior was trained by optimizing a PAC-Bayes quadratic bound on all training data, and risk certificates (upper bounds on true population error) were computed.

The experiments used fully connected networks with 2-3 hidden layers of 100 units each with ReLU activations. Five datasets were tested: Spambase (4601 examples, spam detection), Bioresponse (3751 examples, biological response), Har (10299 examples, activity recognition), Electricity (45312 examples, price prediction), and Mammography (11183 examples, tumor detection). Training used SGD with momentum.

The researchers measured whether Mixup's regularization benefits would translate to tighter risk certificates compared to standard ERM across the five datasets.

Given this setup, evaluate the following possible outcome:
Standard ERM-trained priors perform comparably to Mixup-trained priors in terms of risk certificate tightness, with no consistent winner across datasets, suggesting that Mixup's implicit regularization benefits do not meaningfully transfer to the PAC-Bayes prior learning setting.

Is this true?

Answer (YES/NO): NO